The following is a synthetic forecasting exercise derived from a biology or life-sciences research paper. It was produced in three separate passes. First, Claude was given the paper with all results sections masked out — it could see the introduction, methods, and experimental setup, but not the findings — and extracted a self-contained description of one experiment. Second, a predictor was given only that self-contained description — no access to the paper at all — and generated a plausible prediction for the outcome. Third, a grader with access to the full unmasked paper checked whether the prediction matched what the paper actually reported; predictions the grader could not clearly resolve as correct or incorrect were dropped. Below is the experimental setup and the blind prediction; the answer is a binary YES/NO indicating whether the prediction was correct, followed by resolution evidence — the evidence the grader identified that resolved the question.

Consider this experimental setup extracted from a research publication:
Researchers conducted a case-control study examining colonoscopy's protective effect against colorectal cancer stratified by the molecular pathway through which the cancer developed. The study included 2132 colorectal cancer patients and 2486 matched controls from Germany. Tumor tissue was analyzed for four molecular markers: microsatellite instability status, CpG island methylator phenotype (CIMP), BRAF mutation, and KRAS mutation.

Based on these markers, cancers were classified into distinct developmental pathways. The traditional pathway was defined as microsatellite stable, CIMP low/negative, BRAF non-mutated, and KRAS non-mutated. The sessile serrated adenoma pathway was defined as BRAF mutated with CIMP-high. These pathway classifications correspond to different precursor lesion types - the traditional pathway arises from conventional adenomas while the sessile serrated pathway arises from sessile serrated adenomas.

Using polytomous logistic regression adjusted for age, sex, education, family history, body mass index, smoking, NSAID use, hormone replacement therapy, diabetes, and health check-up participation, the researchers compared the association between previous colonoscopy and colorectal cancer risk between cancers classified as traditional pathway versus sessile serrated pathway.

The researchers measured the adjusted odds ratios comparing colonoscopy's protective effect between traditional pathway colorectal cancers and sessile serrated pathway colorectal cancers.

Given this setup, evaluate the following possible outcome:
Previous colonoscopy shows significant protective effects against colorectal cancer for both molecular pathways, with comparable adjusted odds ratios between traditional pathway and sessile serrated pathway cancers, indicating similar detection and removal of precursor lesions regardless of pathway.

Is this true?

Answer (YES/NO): NO